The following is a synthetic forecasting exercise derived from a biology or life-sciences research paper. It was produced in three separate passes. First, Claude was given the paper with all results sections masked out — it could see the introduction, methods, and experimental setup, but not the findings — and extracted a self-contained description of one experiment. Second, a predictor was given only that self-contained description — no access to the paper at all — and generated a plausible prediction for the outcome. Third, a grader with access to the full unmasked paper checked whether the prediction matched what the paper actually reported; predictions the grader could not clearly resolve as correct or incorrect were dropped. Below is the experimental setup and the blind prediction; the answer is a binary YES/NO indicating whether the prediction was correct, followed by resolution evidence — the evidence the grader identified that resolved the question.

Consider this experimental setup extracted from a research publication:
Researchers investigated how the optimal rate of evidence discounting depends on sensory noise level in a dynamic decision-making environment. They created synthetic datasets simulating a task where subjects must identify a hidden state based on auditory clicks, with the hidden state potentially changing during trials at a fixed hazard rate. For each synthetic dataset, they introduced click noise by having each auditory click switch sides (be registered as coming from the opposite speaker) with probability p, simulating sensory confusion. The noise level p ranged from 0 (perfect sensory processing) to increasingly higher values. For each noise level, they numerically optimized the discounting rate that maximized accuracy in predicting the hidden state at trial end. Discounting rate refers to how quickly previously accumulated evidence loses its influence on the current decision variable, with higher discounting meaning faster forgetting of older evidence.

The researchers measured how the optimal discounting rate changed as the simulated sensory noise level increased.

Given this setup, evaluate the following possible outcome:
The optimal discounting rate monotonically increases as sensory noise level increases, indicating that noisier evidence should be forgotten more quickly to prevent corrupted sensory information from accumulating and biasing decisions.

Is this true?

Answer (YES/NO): NO